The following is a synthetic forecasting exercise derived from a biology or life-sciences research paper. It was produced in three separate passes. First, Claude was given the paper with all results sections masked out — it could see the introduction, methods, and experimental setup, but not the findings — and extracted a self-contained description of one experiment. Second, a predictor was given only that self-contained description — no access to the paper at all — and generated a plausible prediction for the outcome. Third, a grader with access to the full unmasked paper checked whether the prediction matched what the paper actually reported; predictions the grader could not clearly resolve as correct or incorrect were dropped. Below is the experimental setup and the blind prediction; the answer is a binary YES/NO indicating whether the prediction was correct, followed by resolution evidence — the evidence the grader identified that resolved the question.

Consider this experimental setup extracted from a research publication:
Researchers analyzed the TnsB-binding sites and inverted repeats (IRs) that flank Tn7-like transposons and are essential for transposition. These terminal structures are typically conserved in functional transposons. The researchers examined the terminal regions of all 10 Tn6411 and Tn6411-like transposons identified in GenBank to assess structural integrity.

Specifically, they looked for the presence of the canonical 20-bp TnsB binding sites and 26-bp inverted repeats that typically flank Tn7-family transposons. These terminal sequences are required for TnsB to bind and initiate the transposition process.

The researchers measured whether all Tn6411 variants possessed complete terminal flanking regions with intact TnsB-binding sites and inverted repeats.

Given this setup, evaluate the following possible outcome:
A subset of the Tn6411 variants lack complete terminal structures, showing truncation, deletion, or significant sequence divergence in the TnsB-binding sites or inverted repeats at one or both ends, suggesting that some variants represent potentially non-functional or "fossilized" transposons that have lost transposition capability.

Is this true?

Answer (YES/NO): YES